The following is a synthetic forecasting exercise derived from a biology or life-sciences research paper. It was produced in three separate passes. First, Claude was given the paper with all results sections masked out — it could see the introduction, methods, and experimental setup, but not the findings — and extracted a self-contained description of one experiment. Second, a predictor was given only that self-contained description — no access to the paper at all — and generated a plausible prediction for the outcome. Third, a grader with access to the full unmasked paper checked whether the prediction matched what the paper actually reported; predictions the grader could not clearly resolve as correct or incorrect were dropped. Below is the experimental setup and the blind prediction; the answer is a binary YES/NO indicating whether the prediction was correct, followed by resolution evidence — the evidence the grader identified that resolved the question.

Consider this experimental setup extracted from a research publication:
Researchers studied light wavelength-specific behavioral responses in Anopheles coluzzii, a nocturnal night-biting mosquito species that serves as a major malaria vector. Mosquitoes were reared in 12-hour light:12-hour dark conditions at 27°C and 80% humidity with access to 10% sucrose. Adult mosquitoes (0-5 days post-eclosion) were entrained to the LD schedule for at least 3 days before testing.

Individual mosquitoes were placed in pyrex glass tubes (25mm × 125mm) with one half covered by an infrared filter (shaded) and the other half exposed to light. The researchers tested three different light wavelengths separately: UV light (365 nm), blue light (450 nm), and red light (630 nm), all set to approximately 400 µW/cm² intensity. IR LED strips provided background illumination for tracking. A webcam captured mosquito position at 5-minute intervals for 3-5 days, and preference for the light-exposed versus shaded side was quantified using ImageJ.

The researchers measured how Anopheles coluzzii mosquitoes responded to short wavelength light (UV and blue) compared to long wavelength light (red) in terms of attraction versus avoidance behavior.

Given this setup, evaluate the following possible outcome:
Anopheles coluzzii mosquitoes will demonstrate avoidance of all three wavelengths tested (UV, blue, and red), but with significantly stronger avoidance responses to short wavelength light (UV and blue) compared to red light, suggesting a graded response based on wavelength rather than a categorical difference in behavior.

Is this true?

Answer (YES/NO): NO